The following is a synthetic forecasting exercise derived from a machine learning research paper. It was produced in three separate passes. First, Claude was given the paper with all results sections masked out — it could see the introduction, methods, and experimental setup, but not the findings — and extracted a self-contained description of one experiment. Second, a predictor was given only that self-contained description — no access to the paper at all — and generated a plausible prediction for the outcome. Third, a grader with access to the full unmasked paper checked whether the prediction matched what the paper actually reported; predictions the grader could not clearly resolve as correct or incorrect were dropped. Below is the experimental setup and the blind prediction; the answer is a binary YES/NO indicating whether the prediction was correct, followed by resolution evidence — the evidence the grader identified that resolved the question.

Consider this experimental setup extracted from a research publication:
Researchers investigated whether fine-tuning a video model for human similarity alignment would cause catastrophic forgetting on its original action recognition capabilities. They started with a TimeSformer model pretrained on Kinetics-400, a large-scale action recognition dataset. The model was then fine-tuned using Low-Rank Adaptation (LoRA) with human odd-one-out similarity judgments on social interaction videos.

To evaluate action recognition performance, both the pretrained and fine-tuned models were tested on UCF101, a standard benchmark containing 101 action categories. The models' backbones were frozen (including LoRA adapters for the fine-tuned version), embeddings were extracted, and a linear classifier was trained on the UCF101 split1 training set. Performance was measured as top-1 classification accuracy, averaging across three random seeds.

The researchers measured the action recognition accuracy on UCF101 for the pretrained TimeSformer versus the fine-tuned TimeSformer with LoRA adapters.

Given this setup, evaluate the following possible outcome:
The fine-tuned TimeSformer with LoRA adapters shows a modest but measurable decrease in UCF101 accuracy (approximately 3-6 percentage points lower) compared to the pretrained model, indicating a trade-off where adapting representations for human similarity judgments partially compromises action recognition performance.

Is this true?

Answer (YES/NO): NO